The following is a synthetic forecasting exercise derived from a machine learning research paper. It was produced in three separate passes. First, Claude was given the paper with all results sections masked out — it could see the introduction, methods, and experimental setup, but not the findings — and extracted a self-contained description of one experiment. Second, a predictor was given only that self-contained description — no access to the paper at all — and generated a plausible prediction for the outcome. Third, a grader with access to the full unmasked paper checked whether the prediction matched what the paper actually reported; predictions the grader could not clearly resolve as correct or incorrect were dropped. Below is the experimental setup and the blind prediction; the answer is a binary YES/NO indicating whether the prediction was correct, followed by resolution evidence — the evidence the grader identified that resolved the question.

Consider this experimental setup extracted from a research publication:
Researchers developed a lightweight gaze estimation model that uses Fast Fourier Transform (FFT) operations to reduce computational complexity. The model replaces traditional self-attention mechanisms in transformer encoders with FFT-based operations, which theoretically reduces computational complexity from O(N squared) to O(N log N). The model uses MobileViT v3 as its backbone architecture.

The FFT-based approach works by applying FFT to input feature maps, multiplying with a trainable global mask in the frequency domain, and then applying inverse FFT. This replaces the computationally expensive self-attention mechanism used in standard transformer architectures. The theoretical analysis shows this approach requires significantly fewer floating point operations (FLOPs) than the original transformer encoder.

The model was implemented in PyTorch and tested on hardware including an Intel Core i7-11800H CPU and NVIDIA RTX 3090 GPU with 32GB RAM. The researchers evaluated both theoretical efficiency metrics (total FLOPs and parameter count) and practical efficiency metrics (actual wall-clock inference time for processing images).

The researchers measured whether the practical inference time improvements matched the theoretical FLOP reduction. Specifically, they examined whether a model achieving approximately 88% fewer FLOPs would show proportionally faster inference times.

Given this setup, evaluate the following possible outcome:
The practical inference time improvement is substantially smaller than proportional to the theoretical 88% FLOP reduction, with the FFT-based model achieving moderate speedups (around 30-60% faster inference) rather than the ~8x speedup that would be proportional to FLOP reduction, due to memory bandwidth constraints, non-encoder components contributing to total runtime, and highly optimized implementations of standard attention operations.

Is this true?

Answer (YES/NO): NO